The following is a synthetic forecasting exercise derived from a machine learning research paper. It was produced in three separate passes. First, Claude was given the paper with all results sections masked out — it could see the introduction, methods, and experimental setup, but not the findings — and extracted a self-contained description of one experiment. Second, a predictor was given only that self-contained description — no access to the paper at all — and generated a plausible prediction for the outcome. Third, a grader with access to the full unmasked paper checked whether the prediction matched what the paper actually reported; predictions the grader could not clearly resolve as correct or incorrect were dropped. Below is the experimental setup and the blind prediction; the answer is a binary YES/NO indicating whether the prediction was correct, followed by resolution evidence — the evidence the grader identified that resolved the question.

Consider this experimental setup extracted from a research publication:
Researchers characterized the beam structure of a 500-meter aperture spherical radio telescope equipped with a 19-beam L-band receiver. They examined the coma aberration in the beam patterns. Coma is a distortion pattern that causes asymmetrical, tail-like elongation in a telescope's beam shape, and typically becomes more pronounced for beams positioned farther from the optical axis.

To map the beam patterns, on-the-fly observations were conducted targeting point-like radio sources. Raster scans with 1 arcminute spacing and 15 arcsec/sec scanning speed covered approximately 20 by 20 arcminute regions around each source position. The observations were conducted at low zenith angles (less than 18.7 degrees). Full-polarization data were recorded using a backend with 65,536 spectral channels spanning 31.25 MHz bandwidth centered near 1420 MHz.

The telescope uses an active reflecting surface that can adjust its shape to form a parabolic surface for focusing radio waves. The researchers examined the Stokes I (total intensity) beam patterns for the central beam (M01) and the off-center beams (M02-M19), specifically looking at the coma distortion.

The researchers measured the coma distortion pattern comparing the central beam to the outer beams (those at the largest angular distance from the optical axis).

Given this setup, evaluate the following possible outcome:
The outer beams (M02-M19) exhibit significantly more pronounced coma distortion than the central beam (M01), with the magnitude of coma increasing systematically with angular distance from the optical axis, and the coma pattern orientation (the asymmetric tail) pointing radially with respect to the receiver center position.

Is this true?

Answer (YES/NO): YES